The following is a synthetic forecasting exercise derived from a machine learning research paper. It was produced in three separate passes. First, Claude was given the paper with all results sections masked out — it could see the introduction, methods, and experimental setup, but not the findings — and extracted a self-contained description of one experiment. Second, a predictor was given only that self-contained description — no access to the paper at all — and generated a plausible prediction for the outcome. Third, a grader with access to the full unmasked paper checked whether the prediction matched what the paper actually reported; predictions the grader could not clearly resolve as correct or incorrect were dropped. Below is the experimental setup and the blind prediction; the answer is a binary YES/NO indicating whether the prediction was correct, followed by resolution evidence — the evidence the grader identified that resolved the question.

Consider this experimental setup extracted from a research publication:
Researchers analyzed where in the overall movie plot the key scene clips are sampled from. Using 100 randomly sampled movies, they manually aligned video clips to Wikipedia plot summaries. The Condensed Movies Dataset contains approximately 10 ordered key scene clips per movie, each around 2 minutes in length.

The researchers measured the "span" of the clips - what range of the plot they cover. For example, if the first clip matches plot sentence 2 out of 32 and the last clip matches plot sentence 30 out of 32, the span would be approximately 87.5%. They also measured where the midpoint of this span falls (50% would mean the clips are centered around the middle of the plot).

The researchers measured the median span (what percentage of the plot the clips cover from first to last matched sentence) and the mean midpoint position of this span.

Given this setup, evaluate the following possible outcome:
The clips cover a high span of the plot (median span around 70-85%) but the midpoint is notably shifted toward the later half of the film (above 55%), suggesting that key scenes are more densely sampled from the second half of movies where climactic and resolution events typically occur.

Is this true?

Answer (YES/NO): NO